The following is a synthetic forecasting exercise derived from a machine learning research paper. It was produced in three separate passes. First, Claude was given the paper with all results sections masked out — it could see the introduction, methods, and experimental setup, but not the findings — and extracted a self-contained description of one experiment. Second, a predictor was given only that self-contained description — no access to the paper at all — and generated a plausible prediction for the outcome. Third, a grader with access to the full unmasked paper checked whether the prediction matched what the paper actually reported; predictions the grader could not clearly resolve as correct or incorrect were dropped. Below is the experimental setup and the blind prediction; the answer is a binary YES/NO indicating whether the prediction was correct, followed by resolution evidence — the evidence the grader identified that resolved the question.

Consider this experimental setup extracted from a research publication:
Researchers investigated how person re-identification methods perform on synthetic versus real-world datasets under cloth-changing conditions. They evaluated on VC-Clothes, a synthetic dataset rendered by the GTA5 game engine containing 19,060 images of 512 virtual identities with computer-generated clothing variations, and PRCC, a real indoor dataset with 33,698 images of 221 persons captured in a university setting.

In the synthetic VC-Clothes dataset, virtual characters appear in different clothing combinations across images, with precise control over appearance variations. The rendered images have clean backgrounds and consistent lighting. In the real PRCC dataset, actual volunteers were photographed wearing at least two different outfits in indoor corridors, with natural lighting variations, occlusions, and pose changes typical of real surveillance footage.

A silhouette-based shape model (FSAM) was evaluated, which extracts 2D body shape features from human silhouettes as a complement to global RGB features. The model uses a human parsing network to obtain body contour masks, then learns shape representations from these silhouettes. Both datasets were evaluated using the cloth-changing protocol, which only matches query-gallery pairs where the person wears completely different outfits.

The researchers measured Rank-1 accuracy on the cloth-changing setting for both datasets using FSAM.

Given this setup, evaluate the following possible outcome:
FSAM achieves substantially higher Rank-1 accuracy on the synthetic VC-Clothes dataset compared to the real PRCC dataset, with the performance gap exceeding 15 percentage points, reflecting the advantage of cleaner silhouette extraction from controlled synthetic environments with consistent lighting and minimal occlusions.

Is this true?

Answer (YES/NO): YES